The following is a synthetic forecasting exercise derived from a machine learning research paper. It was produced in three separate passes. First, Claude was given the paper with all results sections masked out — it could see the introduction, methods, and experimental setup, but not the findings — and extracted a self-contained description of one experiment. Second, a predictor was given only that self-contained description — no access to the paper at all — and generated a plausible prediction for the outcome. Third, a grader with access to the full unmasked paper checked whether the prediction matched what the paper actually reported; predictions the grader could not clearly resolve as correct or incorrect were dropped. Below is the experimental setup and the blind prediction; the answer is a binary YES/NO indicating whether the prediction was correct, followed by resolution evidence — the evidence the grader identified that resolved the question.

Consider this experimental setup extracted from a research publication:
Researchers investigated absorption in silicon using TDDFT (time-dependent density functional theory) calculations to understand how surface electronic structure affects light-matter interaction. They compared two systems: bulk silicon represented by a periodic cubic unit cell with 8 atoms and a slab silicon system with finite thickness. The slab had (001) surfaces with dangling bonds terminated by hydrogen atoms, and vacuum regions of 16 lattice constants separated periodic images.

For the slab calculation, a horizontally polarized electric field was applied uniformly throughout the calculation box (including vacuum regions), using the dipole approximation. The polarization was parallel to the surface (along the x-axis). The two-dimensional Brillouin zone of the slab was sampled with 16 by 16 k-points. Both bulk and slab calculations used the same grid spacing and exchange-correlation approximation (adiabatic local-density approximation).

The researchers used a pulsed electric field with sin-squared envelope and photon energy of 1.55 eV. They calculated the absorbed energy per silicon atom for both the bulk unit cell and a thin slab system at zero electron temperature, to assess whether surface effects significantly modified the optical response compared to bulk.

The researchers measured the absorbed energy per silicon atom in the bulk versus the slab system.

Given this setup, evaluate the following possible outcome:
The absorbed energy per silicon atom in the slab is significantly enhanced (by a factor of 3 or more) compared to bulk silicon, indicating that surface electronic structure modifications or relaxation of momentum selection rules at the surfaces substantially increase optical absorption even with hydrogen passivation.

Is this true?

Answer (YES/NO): NO